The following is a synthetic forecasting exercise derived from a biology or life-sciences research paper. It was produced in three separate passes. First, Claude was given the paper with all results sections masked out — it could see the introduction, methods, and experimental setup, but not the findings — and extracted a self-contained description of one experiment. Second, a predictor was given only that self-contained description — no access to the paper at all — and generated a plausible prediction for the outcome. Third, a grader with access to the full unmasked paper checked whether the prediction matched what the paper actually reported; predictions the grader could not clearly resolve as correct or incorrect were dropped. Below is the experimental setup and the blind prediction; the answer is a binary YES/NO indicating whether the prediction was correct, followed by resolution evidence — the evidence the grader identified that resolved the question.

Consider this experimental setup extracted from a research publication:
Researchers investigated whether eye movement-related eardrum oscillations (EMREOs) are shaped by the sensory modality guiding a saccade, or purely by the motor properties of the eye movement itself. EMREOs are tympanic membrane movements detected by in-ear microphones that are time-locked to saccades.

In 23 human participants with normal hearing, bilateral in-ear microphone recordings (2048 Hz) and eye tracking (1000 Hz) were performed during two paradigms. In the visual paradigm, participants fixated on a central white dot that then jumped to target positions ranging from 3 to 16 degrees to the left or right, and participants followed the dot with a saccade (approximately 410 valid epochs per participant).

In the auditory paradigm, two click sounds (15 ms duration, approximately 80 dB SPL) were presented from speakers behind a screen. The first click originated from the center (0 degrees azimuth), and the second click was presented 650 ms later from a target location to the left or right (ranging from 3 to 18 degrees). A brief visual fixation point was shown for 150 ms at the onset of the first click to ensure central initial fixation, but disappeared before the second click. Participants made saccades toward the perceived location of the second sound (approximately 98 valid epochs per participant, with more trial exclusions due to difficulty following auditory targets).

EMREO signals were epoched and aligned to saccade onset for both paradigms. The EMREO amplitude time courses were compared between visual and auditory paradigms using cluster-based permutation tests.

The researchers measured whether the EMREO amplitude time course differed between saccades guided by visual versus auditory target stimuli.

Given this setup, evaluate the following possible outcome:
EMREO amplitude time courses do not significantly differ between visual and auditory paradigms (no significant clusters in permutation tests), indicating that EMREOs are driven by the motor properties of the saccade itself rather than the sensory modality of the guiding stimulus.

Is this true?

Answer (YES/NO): YES